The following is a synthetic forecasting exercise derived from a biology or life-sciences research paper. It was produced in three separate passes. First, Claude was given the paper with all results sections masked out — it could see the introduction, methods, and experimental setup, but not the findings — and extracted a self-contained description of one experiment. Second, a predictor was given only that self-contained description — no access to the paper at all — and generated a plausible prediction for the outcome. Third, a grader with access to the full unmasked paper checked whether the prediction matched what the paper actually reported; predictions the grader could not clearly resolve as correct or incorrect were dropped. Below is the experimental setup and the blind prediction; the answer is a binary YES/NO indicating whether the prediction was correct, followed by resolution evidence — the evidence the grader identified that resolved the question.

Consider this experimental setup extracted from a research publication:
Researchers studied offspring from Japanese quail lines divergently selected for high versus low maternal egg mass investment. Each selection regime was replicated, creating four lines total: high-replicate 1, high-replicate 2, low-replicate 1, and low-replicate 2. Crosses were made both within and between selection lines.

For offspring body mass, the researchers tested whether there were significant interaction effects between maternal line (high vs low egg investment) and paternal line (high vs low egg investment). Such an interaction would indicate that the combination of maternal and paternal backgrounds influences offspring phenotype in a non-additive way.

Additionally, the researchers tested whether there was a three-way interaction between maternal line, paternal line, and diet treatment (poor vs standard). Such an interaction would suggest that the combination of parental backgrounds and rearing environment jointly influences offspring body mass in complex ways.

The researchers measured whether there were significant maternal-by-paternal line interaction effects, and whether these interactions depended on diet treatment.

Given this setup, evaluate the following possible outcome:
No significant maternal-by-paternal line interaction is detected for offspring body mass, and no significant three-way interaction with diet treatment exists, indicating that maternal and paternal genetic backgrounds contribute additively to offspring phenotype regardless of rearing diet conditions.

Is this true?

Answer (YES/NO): NO